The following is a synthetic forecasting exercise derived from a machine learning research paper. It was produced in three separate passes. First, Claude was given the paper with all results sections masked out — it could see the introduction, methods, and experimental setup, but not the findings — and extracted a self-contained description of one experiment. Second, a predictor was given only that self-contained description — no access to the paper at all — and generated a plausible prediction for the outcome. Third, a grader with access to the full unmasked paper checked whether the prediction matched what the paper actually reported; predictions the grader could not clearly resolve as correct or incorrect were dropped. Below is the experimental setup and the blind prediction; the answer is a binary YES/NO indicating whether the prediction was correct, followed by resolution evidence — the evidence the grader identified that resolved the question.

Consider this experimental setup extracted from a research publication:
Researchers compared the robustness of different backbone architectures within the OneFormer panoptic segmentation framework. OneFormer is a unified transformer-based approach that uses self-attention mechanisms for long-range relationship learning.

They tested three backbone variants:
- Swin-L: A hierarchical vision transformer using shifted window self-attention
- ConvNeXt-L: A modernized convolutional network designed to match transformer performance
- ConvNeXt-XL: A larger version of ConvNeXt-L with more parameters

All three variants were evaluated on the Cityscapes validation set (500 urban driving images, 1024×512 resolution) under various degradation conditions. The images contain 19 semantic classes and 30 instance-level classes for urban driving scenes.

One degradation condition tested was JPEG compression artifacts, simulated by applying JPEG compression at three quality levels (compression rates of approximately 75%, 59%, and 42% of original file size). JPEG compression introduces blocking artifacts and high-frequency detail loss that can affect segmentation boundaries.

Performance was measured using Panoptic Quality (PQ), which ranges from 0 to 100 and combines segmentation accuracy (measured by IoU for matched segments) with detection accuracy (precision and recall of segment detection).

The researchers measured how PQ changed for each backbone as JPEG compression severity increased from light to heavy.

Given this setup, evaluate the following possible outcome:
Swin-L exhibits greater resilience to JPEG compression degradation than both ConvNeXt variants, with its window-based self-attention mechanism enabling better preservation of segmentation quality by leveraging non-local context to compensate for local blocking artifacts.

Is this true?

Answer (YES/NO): NO